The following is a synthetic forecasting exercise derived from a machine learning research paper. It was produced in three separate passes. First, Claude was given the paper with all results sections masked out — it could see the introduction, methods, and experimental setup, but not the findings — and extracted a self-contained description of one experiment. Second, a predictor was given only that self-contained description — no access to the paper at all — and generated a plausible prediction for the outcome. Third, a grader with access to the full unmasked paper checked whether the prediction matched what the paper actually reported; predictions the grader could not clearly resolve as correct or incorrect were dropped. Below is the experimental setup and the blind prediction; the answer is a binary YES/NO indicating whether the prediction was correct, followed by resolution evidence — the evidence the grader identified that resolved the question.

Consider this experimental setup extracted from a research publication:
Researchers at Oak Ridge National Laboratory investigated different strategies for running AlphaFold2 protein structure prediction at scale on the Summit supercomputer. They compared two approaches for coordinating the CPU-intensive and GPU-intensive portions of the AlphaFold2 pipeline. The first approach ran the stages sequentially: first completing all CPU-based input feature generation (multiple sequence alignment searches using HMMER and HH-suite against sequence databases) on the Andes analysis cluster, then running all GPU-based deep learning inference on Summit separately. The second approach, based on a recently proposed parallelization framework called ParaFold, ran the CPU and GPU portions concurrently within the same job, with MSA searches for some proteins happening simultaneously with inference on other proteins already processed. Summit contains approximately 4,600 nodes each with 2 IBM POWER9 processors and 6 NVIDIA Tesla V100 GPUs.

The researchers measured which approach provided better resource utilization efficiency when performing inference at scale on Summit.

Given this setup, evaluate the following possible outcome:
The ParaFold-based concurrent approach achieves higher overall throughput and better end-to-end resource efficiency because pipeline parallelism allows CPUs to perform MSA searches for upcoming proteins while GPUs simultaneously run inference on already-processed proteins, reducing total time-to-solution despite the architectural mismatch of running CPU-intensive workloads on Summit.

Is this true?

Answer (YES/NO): NO